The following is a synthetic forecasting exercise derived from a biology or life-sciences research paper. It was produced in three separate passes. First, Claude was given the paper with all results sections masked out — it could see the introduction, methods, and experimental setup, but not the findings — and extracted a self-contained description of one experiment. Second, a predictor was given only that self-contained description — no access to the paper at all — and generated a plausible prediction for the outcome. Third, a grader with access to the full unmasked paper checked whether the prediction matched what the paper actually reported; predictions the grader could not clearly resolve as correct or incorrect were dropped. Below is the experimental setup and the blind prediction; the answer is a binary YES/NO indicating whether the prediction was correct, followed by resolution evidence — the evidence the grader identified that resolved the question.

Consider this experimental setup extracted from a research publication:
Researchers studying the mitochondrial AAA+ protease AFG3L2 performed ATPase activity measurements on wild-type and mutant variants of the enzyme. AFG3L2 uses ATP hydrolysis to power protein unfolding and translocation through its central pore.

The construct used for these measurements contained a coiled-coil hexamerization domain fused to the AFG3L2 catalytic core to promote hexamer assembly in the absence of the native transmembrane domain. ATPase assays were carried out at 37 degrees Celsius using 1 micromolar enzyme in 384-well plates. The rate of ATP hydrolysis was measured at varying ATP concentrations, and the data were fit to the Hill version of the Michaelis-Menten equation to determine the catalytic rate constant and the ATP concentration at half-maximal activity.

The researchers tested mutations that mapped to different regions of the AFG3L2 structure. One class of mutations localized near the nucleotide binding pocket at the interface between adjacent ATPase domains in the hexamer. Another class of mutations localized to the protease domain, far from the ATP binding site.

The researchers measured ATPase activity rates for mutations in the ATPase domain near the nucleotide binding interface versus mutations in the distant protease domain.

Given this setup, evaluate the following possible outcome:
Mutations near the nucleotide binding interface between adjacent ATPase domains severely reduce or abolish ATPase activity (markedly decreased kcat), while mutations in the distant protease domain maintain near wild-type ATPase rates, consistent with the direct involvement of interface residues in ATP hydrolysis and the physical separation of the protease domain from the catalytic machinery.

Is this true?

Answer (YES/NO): NO